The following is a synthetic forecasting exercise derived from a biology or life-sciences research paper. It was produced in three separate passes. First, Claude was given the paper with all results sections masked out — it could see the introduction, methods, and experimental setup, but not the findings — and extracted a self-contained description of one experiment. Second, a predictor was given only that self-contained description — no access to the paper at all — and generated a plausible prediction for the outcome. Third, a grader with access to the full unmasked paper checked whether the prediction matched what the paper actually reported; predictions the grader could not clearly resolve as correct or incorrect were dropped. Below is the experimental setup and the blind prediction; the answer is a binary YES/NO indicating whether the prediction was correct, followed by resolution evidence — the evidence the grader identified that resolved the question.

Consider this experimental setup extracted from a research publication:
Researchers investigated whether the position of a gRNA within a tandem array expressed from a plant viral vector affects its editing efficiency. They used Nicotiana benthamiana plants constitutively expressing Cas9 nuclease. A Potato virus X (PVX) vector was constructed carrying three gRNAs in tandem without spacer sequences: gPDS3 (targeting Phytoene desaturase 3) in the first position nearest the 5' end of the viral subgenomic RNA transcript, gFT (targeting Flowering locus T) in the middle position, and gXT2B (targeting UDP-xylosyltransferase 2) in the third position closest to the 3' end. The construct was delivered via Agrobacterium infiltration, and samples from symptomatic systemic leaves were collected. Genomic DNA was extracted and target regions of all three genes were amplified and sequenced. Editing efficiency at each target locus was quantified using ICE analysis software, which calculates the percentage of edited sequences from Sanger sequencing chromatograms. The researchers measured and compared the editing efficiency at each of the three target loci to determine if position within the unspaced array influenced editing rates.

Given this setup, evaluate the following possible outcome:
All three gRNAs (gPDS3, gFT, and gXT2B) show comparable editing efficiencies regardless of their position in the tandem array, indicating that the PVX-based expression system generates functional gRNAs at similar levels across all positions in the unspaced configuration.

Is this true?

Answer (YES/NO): NO